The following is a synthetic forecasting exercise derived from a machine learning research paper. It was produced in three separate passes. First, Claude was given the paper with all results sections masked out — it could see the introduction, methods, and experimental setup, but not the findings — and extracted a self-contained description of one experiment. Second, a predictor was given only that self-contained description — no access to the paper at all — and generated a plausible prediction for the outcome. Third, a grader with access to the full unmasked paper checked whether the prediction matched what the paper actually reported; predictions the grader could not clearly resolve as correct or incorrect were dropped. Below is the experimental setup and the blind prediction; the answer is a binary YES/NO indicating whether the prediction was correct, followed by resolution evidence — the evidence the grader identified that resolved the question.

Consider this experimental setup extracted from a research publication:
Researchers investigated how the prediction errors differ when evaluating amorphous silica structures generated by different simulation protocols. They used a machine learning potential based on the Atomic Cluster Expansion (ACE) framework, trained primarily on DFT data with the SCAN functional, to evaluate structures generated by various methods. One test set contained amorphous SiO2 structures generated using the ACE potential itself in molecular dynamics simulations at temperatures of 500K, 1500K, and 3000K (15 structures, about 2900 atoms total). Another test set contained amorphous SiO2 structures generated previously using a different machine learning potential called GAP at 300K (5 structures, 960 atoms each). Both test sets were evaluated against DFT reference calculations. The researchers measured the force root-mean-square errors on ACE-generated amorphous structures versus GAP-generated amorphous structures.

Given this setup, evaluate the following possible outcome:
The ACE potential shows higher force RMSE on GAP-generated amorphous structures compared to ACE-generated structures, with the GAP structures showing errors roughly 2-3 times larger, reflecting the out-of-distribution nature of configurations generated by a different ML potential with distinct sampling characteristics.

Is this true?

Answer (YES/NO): NO